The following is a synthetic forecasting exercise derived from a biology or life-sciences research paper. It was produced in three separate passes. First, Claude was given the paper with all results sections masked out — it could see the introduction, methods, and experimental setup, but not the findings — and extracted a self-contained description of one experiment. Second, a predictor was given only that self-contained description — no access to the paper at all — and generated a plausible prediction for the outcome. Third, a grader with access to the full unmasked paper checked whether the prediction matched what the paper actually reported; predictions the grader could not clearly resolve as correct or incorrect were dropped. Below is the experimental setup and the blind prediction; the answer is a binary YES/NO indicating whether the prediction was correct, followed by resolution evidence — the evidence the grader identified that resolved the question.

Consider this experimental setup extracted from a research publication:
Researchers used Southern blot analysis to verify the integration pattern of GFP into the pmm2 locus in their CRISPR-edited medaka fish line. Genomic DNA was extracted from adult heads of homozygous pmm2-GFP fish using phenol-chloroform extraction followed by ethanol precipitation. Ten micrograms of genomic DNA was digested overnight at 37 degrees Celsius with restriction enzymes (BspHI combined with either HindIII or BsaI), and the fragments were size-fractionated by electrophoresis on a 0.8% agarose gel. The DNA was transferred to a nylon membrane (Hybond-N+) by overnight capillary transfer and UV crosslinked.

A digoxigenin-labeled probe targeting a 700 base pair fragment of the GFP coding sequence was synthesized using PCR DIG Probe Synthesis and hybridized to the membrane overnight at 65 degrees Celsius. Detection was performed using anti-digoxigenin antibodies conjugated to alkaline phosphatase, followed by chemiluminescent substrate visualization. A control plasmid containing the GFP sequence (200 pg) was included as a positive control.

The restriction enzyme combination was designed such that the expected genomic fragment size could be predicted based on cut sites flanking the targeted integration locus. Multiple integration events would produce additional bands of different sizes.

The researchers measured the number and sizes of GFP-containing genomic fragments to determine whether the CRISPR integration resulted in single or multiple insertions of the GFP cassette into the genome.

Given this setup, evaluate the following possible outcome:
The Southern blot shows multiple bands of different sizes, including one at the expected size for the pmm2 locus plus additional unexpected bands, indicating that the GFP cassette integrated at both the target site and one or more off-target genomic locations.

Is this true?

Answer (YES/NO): NO